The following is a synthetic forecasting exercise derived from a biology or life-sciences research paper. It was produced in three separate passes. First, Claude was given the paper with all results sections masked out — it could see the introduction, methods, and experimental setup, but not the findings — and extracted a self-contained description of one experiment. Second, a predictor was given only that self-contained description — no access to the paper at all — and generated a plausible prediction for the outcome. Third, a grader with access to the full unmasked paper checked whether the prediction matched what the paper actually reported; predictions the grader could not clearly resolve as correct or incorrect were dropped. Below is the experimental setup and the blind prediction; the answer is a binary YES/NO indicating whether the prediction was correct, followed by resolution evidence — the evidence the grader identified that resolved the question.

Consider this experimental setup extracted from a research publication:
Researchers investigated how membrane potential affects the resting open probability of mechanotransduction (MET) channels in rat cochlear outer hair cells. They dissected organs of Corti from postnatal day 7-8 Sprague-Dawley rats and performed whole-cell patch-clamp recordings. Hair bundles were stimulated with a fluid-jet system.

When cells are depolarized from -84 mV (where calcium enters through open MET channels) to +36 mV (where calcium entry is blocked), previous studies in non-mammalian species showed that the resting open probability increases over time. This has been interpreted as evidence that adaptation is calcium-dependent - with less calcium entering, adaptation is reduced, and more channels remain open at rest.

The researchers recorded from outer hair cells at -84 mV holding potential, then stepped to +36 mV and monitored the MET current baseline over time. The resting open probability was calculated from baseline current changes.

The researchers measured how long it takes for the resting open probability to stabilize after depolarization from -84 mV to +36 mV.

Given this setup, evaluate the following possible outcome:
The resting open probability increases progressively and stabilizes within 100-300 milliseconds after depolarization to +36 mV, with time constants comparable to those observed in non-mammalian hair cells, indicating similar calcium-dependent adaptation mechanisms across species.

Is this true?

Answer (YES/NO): NO